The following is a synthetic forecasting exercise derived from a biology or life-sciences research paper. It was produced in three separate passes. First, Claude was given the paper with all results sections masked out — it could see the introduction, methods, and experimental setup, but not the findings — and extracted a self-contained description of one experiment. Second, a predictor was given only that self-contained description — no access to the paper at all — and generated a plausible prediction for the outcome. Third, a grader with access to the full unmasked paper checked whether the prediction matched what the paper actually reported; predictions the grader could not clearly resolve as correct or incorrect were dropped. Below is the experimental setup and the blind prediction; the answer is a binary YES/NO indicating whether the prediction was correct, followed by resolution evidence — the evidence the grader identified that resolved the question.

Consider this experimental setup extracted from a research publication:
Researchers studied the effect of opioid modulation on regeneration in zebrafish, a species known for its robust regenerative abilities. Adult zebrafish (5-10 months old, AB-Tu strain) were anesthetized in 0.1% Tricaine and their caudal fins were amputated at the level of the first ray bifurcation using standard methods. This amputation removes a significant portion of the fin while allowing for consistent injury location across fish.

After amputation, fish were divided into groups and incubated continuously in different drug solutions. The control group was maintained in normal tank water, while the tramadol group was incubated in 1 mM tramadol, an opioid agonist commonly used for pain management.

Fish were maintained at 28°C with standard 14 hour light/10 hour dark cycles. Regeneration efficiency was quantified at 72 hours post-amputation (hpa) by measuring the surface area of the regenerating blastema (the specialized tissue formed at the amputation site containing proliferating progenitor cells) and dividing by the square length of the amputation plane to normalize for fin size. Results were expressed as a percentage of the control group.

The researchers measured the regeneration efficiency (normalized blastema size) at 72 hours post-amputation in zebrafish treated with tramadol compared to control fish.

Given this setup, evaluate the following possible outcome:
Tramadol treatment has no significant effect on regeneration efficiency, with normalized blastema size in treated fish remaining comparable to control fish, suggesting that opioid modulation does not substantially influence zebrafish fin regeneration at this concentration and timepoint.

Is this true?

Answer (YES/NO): NO